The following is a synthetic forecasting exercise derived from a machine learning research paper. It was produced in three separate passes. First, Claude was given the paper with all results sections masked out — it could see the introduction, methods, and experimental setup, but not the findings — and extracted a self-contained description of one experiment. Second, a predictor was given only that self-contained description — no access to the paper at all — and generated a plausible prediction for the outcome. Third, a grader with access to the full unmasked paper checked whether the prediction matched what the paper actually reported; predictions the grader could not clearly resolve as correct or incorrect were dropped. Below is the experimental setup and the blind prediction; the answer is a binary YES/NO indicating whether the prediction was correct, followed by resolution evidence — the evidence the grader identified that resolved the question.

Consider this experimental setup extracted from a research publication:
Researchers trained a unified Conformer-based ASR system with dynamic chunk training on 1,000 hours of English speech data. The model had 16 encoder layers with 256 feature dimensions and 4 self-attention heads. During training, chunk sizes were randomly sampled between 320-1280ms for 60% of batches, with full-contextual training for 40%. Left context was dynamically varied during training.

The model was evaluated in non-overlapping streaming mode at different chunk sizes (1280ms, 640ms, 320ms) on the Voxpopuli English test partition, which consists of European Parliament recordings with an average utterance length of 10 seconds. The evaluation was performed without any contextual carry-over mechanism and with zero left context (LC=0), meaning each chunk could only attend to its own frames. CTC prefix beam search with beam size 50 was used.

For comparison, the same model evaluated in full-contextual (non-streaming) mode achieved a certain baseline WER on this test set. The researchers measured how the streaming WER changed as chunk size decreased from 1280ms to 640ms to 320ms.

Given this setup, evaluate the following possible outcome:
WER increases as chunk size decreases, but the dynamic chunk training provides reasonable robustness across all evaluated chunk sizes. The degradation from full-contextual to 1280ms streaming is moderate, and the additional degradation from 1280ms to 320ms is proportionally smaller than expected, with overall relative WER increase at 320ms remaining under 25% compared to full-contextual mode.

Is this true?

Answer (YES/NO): NO